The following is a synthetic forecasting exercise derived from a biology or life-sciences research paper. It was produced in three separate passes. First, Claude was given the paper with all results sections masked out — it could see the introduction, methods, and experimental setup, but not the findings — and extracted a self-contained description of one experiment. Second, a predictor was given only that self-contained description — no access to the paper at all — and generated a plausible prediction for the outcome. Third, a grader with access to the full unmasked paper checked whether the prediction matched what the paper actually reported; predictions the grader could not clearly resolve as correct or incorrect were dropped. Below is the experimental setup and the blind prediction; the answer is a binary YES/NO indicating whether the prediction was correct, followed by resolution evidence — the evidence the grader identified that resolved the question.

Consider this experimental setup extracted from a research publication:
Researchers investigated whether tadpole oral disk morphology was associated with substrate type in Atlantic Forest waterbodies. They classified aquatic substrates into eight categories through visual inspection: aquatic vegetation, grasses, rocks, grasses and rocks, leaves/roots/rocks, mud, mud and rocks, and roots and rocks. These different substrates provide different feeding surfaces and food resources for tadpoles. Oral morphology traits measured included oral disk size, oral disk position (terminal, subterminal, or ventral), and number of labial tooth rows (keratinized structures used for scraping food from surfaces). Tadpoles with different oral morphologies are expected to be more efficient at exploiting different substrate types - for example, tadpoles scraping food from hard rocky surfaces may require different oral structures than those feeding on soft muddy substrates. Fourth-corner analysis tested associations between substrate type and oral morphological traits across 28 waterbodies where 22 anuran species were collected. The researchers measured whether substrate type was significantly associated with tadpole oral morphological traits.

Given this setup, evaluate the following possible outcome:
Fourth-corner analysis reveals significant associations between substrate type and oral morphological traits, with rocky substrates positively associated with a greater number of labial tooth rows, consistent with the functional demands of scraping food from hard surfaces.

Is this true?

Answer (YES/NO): NO